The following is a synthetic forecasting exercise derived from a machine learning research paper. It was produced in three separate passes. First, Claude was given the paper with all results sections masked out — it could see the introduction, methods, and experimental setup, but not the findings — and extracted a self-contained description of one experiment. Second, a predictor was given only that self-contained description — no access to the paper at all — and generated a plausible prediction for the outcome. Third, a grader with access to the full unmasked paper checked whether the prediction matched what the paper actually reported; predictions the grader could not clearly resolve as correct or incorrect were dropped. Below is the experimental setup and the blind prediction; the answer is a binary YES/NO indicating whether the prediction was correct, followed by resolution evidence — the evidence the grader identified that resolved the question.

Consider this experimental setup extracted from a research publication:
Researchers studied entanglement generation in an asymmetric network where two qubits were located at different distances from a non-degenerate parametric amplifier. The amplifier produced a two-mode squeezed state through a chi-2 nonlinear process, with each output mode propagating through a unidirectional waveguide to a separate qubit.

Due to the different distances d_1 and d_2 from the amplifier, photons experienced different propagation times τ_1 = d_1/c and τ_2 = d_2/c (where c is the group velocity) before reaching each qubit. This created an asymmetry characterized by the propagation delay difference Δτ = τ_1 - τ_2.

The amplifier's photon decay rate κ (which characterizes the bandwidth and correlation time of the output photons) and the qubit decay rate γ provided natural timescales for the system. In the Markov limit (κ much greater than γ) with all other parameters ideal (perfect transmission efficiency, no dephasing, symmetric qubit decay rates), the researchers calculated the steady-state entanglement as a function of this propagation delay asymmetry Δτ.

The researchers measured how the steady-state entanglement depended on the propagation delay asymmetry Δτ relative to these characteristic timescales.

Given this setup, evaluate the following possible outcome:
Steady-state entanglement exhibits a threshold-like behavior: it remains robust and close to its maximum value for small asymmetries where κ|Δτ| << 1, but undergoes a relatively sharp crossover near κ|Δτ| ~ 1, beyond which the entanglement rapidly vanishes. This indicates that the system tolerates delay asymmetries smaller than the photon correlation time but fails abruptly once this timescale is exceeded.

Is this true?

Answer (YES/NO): NO